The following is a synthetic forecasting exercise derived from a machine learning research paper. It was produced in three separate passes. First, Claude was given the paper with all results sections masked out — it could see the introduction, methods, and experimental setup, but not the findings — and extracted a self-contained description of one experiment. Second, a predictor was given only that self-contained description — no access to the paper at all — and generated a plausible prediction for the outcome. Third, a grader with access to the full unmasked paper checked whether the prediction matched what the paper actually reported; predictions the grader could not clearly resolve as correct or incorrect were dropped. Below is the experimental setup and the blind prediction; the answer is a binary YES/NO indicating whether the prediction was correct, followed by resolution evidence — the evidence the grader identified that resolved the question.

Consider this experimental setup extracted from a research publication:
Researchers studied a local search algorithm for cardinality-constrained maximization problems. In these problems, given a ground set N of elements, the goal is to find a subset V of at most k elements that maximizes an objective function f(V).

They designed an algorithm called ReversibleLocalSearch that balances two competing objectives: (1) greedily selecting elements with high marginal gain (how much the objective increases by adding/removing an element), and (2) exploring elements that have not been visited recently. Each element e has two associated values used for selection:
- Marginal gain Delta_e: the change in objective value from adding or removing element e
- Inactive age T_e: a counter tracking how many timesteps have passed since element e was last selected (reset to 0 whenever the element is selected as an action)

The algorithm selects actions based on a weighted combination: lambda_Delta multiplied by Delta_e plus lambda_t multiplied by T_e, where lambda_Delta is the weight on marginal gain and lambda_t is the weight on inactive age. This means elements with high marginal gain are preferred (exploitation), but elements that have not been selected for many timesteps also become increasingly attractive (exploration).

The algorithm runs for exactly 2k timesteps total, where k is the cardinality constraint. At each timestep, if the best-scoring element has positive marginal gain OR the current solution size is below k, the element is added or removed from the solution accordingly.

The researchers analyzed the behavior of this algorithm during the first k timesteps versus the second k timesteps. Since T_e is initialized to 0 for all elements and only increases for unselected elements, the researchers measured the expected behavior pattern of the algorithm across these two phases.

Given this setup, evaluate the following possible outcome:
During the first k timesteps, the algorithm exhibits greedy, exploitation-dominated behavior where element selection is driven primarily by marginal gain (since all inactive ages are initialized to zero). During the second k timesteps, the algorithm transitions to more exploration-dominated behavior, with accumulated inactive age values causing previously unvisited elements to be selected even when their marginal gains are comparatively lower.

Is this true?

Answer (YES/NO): YES